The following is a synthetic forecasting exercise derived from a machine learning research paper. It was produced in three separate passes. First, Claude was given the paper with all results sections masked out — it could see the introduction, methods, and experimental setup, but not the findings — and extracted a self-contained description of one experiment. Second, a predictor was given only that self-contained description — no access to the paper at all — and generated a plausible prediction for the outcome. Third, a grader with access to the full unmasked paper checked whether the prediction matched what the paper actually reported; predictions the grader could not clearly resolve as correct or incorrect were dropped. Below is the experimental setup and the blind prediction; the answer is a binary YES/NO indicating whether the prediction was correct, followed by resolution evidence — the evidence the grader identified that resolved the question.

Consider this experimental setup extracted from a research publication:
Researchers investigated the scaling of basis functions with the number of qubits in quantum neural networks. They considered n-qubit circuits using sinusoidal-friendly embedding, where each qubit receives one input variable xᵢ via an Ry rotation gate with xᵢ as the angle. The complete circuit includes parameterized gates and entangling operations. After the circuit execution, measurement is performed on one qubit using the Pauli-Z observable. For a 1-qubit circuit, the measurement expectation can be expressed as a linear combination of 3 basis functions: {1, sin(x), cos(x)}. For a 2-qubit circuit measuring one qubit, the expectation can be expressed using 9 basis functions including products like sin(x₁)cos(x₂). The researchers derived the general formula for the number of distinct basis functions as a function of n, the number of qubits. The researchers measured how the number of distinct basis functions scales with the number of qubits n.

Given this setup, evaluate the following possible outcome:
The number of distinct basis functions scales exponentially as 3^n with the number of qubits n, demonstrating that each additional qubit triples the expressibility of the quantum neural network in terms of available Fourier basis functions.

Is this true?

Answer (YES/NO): YES